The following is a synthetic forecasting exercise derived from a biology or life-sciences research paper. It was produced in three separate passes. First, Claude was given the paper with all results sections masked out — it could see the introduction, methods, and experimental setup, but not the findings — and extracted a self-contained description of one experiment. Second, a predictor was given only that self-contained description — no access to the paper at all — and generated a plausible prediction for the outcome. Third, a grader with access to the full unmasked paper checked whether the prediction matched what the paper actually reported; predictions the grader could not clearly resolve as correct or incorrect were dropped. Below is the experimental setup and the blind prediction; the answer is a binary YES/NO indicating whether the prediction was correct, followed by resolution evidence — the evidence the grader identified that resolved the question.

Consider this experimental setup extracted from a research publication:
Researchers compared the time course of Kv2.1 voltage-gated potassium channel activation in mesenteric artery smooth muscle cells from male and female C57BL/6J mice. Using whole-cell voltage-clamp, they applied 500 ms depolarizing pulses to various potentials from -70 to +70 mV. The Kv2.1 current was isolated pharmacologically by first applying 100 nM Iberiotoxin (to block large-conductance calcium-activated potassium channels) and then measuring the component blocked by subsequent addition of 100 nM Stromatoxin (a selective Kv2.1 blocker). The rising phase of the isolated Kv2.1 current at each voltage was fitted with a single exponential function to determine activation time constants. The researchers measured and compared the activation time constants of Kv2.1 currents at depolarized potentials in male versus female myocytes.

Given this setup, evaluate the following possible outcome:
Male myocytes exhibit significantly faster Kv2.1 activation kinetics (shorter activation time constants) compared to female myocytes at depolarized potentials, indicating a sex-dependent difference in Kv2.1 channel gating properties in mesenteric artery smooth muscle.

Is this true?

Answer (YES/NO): YES